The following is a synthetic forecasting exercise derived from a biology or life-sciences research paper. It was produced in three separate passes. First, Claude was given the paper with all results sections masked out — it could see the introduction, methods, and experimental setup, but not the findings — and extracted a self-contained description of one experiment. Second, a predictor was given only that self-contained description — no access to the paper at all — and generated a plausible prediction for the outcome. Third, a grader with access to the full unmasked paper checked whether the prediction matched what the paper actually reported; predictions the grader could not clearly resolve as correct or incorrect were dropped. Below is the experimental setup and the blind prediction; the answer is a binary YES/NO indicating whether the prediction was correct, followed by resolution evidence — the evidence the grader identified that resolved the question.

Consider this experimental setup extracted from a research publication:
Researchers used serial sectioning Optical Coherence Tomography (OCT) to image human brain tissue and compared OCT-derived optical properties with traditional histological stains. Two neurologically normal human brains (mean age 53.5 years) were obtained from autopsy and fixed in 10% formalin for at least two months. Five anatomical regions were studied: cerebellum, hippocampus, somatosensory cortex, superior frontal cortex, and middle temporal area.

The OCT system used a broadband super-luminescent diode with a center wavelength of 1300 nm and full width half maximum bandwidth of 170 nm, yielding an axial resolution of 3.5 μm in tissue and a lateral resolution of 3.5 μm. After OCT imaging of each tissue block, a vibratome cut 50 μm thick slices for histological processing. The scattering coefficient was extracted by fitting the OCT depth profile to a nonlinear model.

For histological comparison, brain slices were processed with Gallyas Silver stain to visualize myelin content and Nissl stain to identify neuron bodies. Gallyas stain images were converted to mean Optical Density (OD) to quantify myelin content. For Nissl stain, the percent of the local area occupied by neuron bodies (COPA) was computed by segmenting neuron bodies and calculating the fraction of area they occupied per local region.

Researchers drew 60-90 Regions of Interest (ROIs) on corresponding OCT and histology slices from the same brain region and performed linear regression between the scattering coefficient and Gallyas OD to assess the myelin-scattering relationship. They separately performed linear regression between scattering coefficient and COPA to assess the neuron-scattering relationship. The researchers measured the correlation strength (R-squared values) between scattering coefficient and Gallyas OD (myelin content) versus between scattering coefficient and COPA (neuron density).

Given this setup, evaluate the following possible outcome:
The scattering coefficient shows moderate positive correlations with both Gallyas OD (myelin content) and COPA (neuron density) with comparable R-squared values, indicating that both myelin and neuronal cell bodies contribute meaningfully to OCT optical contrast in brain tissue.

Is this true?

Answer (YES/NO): NO